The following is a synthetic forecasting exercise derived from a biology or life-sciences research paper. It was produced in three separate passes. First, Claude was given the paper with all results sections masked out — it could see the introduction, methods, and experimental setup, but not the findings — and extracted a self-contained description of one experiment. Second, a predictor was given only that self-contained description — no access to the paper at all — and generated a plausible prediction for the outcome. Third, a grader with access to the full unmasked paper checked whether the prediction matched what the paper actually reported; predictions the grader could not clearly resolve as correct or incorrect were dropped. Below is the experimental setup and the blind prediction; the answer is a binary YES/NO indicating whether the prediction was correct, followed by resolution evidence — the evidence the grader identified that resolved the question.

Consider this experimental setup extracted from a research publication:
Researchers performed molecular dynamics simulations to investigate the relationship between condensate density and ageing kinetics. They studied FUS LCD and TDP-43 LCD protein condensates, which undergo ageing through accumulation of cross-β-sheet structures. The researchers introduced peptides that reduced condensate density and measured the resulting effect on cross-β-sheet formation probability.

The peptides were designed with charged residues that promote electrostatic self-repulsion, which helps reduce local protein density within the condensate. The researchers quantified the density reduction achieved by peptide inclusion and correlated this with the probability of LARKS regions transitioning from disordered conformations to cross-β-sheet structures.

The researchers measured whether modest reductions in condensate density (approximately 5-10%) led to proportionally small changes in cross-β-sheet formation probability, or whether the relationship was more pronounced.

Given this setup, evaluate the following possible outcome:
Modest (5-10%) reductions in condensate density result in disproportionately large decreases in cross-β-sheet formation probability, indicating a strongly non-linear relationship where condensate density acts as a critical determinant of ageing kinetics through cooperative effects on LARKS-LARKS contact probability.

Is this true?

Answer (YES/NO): YES